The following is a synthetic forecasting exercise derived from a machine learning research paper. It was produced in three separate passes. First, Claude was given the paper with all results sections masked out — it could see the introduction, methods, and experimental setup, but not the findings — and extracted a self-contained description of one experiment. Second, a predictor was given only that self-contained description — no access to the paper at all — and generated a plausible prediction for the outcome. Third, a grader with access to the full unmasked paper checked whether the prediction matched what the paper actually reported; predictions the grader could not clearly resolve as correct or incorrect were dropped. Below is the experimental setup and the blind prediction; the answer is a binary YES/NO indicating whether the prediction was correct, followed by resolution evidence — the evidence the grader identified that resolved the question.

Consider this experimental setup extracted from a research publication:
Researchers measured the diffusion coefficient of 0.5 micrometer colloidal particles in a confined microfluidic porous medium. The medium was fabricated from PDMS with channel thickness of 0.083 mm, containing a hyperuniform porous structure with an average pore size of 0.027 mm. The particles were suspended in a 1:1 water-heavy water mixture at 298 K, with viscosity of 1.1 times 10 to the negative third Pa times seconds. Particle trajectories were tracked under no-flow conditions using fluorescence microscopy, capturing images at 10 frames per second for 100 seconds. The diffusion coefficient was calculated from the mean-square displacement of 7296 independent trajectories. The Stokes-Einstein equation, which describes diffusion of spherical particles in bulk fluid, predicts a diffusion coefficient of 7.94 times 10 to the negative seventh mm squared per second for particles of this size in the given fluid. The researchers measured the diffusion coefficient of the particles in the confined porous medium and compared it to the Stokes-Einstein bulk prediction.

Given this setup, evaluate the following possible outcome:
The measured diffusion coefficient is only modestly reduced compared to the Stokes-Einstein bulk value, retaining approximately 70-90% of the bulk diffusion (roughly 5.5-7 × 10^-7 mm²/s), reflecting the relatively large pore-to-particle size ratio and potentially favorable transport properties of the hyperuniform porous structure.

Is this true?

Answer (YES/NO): NO